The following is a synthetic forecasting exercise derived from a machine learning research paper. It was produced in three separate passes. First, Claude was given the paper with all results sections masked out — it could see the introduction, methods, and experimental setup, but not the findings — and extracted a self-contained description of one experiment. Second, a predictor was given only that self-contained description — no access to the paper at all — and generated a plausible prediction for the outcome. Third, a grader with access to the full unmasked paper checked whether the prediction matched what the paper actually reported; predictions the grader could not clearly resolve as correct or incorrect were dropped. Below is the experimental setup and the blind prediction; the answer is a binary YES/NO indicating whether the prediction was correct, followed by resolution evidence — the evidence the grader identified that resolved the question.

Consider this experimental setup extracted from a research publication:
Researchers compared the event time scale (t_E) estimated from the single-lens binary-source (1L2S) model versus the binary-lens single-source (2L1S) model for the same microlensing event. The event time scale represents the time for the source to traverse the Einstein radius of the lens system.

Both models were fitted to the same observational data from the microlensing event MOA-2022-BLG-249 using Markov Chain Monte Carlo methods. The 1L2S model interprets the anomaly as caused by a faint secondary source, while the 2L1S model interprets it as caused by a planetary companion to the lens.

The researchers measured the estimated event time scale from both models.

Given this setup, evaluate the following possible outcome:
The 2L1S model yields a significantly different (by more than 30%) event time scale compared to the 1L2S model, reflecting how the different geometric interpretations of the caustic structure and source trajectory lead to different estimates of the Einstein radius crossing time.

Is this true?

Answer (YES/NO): NO